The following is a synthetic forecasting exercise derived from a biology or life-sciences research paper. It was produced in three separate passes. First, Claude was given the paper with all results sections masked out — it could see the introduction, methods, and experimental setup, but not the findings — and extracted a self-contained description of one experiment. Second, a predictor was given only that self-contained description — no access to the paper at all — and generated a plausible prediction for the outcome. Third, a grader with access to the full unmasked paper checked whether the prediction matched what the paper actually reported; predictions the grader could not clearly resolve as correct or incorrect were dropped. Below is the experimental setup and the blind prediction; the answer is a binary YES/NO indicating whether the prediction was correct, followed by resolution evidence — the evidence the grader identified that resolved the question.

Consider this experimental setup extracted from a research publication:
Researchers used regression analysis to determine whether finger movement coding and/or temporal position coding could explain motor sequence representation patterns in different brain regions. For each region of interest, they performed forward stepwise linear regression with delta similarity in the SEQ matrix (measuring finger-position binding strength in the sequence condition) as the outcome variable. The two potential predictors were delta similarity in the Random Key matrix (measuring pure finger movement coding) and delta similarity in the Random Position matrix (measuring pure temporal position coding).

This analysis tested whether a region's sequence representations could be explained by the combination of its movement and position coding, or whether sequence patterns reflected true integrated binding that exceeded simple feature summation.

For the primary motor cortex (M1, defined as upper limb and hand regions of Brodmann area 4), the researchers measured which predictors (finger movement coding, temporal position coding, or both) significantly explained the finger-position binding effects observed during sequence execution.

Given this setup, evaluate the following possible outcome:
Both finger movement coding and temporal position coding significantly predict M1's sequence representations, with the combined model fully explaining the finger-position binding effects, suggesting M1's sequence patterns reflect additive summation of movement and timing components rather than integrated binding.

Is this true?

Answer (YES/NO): NO